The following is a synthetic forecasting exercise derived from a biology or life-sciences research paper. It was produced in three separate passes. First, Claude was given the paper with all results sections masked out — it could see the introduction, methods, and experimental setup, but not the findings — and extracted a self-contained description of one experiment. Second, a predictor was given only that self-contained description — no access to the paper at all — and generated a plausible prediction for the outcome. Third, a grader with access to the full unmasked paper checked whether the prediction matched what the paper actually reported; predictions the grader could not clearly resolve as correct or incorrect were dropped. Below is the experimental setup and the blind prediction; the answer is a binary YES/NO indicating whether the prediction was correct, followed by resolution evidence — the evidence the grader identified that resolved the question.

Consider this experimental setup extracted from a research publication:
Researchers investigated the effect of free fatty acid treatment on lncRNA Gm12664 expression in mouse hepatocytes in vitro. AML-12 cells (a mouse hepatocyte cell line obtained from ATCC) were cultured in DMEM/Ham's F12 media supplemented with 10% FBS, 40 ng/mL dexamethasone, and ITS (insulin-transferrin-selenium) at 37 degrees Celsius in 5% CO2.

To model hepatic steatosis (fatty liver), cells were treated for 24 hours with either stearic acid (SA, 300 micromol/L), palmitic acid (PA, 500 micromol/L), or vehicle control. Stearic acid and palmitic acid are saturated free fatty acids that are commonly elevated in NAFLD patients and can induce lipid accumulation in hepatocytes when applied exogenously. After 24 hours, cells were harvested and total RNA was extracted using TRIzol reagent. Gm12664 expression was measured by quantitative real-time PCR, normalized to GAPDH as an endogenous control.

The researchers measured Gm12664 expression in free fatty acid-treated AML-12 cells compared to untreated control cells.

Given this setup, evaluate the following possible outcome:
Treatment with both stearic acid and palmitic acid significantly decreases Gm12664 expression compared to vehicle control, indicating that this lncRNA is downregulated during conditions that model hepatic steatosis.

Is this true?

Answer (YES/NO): NO